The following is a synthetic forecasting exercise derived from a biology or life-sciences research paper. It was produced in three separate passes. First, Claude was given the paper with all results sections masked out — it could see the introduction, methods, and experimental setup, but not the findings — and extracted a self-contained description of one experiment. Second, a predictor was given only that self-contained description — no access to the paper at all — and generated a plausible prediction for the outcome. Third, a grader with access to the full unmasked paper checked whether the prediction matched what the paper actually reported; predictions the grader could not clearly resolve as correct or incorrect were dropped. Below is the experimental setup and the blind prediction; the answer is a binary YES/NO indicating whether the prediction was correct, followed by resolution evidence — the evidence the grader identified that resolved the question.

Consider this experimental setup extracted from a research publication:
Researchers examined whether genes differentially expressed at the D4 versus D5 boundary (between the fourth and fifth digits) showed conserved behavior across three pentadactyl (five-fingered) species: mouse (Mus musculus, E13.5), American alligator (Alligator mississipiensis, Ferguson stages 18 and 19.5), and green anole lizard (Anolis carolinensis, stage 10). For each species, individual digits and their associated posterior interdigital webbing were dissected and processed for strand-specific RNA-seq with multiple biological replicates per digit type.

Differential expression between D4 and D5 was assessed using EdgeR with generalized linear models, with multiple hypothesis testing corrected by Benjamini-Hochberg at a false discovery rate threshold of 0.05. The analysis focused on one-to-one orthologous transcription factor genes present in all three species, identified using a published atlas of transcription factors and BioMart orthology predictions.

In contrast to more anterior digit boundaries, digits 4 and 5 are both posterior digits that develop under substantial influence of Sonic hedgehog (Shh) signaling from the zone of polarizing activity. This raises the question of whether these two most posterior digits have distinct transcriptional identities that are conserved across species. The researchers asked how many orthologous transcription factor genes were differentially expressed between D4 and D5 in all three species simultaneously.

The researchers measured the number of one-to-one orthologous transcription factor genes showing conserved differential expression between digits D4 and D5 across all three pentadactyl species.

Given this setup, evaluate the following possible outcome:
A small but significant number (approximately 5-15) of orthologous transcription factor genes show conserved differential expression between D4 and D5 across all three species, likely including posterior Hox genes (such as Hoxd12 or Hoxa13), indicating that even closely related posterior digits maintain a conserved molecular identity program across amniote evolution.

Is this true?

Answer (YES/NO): NO